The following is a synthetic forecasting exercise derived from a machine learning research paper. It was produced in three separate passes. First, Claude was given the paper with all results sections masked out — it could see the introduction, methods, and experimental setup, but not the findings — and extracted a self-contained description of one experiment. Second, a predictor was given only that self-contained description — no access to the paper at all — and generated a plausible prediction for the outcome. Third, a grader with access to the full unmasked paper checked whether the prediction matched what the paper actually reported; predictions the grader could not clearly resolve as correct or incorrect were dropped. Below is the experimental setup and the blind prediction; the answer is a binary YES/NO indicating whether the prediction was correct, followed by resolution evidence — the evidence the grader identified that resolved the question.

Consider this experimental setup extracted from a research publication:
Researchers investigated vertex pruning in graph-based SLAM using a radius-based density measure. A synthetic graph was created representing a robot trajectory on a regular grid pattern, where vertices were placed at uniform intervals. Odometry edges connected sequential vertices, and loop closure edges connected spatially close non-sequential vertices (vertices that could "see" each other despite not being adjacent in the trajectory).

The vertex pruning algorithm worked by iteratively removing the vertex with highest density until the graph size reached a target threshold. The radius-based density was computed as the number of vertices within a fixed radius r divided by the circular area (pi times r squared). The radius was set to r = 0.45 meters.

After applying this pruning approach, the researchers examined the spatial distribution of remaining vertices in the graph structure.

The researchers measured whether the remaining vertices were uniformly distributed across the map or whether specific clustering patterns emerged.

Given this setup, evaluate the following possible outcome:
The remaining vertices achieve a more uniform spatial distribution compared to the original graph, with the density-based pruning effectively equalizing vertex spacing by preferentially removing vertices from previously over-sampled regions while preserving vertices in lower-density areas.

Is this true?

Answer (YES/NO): NO